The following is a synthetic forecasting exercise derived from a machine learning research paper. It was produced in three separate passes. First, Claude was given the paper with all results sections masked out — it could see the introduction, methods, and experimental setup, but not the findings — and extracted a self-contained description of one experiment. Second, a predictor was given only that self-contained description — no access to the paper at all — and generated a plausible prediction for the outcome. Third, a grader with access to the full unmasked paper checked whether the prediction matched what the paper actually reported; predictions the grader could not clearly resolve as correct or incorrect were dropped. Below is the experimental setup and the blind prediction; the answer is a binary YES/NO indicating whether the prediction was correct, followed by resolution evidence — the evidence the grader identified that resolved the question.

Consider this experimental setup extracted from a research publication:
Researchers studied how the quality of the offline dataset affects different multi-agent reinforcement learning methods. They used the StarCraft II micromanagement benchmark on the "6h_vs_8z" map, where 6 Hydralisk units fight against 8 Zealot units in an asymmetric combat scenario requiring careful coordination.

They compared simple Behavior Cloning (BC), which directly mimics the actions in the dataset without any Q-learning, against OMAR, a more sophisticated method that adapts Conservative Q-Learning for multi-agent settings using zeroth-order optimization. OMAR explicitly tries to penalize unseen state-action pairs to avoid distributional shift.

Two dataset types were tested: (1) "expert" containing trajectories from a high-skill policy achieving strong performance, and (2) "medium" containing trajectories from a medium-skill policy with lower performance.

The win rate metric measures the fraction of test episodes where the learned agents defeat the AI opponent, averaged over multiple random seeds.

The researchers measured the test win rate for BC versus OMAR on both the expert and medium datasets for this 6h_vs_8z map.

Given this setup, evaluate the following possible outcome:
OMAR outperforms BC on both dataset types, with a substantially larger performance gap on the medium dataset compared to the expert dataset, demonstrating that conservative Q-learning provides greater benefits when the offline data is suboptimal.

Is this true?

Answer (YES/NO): NO